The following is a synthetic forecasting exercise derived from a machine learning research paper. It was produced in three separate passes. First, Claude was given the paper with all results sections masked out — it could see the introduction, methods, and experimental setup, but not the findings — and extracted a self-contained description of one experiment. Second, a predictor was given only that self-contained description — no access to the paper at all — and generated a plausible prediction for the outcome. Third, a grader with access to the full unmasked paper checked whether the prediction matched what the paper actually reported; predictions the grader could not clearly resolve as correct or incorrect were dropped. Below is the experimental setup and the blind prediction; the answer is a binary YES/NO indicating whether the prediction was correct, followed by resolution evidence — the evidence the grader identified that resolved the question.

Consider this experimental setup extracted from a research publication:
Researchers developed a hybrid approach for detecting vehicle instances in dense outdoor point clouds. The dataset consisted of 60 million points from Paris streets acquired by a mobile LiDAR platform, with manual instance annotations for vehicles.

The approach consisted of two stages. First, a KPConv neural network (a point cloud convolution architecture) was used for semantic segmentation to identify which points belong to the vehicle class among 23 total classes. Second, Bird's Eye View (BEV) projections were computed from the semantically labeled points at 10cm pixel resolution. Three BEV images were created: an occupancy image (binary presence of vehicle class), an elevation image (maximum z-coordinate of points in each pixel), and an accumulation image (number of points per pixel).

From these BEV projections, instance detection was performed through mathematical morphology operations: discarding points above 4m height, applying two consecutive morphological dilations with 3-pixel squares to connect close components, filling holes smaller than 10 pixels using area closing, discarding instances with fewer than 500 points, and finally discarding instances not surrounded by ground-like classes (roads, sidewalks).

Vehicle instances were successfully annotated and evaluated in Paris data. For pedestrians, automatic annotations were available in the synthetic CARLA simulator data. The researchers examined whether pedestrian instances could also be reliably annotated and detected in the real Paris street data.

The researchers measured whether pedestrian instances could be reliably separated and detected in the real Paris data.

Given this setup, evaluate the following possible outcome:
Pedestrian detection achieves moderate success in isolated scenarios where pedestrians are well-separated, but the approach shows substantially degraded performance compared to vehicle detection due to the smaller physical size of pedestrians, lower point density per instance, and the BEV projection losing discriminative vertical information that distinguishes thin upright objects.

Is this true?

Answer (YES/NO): NO